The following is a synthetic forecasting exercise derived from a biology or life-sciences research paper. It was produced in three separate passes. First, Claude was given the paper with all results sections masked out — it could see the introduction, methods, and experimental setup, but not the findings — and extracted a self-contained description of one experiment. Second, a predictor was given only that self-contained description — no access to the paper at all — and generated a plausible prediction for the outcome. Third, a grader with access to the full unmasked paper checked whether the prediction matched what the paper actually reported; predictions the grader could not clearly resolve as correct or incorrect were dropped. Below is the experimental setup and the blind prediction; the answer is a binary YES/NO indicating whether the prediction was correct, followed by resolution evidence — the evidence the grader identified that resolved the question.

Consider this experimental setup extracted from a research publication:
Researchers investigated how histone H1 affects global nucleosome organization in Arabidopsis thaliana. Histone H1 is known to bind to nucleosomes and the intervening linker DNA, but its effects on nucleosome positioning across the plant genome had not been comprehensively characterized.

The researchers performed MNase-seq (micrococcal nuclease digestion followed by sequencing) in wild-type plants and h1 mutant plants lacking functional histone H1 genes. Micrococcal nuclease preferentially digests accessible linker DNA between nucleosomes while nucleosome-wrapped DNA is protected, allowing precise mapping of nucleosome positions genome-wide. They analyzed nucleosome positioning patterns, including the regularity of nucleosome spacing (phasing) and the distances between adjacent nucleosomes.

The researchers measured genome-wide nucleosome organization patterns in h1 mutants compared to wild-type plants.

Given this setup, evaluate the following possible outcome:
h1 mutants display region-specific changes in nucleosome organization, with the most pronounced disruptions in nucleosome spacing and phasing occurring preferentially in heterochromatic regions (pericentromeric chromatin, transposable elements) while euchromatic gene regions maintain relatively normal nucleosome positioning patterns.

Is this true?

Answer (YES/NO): YES